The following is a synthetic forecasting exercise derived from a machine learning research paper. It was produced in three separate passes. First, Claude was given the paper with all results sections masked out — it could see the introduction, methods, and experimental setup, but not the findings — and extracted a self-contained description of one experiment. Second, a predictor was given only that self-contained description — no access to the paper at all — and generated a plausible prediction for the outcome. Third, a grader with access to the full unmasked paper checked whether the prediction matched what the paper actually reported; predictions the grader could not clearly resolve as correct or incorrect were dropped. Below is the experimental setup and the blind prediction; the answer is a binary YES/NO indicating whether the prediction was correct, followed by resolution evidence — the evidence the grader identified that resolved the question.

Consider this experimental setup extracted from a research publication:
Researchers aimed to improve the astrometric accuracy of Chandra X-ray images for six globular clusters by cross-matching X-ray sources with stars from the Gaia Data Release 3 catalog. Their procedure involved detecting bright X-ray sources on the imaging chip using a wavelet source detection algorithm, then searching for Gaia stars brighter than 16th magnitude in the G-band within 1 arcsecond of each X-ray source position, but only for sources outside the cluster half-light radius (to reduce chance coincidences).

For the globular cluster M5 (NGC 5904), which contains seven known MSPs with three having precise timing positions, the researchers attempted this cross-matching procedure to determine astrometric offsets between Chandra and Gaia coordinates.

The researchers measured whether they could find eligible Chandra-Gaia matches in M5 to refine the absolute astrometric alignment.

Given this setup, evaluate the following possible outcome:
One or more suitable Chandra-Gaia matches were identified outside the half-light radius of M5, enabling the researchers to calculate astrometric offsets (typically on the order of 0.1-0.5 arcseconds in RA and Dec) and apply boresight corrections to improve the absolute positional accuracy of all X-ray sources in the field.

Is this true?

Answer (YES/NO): NO